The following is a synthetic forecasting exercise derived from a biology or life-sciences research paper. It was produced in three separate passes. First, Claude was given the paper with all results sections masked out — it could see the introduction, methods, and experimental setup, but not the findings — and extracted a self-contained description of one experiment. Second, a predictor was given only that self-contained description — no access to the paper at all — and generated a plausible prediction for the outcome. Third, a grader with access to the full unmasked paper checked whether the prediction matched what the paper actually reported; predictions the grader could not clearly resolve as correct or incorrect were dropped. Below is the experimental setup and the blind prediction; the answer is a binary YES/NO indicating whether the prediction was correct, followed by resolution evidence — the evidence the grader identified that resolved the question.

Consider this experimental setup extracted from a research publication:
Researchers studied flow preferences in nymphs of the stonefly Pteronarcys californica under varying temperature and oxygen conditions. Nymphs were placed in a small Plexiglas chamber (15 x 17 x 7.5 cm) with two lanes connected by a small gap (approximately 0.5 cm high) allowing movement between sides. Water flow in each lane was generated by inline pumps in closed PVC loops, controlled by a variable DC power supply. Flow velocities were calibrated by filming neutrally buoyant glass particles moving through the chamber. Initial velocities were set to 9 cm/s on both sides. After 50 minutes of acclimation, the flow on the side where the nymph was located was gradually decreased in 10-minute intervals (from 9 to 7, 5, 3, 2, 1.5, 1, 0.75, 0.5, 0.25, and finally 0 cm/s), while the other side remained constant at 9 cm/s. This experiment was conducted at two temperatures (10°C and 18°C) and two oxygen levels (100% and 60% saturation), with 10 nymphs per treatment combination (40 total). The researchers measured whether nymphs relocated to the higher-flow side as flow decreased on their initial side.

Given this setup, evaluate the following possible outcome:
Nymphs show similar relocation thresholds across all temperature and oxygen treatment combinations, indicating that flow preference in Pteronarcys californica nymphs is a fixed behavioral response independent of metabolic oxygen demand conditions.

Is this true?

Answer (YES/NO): NO